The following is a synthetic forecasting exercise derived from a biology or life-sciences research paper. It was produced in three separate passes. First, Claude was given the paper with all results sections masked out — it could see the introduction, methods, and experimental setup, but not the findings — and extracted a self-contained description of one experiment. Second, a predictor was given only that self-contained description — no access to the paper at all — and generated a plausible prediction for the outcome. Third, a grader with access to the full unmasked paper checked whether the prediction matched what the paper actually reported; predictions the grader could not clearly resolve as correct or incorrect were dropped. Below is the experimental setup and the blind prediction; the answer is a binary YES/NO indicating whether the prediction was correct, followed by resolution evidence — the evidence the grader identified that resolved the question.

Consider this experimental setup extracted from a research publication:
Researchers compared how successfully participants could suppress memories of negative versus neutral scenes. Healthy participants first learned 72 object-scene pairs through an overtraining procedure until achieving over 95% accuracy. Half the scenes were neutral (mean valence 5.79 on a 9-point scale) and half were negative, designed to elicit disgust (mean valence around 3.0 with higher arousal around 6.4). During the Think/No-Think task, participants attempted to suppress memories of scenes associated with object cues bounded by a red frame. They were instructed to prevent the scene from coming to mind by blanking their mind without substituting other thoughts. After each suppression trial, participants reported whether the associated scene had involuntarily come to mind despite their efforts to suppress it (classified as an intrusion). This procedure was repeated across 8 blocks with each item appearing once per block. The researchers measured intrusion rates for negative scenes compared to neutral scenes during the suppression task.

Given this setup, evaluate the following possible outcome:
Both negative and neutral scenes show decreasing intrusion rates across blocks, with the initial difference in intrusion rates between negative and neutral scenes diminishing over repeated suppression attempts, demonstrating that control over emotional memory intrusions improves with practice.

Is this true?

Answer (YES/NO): NO